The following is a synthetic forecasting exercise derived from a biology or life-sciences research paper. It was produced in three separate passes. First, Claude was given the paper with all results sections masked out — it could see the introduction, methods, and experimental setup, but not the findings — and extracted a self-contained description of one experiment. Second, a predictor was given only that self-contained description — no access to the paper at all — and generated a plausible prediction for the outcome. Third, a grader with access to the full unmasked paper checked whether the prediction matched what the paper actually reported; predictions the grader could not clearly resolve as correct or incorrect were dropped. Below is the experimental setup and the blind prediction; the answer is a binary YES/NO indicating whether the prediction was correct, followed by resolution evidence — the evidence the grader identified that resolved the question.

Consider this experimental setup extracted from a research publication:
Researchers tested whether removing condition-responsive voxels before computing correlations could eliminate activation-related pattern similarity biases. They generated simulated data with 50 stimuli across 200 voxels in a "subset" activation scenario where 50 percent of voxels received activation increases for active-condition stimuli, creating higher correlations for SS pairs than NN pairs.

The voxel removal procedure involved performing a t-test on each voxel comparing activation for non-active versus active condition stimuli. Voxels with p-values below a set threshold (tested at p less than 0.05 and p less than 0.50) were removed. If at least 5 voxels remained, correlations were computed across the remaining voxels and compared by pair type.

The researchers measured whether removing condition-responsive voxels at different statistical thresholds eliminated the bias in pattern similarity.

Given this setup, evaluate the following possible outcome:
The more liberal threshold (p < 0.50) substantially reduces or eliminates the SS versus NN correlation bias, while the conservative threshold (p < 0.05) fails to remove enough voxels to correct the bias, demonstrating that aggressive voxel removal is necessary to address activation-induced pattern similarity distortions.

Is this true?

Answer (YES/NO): NO